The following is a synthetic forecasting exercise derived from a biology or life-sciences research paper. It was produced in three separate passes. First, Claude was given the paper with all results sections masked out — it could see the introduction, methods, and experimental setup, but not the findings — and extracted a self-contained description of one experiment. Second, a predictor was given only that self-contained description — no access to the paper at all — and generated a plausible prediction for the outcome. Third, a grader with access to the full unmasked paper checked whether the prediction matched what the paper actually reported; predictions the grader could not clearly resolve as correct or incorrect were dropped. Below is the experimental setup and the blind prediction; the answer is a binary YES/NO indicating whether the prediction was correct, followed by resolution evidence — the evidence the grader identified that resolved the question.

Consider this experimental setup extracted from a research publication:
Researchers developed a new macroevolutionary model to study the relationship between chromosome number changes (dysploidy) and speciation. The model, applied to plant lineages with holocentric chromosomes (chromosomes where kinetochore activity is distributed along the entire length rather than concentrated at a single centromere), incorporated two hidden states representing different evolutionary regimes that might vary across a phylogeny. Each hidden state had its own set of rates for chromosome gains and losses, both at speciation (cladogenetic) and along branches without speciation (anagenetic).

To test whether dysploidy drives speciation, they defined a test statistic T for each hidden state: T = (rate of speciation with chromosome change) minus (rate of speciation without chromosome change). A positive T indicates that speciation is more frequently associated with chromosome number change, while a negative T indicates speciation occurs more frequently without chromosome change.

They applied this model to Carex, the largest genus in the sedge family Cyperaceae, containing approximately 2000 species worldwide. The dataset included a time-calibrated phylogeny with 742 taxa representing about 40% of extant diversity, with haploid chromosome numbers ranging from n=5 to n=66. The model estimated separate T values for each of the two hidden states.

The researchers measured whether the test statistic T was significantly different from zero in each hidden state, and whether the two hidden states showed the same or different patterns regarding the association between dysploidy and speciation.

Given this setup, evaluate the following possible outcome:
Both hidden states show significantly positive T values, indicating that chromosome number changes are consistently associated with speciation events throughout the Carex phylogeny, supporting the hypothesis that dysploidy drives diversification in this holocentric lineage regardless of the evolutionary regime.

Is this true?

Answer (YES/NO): NO